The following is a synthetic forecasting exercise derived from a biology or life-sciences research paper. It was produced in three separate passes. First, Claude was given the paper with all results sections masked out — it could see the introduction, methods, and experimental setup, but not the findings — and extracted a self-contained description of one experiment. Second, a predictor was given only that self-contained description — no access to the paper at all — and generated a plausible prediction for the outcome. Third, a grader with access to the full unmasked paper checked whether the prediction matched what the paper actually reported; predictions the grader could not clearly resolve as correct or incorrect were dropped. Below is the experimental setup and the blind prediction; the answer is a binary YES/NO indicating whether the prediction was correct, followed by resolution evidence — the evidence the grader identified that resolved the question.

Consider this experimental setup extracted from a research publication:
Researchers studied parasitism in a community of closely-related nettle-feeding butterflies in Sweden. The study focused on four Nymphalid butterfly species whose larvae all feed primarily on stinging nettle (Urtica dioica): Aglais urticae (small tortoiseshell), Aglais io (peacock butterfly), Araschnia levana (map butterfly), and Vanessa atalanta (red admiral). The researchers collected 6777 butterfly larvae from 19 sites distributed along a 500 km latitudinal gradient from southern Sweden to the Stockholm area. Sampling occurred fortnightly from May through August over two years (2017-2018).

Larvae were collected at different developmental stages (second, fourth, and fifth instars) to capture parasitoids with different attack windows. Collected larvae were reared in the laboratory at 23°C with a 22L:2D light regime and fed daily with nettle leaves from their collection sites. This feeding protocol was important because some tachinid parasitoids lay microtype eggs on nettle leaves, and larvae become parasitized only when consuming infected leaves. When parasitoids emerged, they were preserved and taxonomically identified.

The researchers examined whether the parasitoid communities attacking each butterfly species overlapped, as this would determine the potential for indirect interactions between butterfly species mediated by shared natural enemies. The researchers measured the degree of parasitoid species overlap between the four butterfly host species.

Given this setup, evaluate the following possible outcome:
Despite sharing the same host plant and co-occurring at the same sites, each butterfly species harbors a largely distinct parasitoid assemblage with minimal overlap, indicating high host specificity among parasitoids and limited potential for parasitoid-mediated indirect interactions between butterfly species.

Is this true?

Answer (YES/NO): NO